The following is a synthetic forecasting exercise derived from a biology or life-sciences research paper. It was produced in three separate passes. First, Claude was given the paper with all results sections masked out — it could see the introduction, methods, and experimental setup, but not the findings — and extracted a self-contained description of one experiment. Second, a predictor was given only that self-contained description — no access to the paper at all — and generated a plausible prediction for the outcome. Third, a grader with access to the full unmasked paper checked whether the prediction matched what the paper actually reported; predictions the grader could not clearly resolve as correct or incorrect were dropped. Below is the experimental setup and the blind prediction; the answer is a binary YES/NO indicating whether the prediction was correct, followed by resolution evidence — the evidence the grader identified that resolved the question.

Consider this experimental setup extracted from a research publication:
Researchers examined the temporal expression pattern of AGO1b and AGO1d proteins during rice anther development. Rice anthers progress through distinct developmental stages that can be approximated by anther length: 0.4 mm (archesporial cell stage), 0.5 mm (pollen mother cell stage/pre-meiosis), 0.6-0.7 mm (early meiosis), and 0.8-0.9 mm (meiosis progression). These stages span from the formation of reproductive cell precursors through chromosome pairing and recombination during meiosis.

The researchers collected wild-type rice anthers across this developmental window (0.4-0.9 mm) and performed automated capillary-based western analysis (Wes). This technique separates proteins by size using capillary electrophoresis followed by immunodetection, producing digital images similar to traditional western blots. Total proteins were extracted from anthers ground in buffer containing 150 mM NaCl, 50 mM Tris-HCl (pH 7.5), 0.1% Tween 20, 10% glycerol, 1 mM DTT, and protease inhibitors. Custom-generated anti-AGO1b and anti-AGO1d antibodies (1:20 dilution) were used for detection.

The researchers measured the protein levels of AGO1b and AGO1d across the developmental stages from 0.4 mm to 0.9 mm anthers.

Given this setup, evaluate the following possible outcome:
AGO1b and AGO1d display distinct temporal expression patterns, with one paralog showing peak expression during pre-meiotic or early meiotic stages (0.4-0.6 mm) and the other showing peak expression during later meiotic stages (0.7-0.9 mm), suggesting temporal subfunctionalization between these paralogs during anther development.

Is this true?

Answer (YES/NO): NO